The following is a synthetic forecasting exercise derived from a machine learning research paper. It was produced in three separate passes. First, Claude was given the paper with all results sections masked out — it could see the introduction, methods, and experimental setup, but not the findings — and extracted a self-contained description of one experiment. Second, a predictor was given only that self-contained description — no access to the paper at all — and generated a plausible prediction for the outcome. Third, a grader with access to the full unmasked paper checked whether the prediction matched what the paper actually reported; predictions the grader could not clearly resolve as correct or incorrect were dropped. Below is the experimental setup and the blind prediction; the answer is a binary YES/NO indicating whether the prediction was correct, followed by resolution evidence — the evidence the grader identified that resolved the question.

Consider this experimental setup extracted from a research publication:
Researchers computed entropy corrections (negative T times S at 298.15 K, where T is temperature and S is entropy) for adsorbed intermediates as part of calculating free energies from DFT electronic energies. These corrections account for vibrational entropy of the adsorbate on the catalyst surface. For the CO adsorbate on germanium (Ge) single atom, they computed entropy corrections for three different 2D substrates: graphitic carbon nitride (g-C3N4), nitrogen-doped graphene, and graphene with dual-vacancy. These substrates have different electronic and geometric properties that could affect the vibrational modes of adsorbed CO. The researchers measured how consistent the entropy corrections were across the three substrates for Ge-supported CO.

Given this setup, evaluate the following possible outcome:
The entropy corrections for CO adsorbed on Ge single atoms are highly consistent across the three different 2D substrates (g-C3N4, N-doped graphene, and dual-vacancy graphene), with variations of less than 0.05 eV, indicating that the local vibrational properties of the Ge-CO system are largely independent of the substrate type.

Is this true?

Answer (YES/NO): NO